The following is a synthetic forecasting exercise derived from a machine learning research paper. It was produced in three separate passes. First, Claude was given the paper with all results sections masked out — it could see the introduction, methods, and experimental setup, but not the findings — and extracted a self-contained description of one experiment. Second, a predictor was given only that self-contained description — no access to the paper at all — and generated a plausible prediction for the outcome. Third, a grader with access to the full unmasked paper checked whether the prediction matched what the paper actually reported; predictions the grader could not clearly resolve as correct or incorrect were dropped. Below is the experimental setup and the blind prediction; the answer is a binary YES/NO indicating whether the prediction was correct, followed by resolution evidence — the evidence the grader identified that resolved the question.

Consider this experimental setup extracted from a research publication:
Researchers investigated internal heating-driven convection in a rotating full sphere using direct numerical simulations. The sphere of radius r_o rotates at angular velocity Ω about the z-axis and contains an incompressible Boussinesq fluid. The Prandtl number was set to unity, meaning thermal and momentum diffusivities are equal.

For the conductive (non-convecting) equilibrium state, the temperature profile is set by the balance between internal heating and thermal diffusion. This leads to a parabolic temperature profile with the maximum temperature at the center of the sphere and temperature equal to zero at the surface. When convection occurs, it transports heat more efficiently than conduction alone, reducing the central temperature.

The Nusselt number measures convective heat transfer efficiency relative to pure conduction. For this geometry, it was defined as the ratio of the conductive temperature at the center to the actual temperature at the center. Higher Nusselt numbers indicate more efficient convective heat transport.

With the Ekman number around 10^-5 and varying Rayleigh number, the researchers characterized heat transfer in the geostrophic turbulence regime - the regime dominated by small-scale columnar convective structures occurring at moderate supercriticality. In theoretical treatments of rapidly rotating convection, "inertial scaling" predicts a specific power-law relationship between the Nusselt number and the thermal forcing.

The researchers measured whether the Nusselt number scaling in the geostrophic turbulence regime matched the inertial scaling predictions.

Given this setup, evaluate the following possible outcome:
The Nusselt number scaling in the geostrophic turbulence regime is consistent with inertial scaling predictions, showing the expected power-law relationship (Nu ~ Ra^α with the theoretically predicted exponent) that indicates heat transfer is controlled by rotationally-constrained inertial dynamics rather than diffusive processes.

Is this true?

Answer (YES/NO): YES